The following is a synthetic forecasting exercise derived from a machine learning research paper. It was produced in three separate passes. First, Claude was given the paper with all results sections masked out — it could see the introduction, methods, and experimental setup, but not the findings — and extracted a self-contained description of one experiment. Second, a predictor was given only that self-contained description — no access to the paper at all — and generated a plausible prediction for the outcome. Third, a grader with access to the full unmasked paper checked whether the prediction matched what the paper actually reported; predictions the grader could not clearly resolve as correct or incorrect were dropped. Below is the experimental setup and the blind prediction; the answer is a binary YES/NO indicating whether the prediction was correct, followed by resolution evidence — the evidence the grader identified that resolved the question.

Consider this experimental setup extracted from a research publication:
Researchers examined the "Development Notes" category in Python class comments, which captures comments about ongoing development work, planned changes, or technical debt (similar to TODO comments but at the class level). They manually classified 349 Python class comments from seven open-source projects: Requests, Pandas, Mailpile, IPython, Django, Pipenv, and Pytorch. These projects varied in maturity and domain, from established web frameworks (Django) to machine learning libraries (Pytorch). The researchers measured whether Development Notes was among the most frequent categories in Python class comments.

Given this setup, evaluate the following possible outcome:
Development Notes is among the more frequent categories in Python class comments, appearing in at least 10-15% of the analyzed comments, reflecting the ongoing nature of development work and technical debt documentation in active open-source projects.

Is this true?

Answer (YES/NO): NO